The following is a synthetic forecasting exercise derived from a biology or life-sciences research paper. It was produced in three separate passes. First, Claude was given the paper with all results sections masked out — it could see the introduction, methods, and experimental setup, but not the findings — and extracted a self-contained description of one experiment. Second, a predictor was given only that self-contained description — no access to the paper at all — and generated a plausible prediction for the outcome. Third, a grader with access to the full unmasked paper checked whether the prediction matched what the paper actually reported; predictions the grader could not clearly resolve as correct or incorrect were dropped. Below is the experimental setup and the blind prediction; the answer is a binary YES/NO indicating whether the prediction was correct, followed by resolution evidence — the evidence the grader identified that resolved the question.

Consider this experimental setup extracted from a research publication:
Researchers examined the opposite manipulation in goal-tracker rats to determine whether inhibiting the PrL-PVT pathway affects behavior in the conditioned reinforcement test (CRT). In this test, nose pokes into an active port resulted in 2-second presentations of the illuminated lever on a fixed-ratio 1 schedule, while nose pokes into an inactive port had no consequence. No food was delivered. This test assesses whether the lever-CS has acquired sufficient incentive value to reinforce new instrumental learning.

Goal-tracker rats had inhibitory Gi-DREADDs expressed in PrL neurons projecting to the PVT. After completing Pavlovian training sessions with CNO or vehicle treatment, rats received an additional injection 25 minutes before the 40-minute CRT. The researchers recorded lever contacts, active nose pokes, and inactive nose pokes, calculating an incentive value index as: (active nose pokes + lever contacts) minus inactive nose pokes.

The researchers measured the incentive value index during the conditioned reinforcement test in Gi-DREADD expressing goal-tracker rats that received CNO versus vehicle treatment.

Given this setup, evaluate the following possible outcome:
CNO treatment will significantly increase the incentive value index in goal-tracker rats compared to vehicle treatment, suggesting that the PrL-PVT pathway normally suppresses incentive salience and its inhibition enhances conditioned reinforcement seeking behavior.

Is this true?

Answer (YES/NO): NO